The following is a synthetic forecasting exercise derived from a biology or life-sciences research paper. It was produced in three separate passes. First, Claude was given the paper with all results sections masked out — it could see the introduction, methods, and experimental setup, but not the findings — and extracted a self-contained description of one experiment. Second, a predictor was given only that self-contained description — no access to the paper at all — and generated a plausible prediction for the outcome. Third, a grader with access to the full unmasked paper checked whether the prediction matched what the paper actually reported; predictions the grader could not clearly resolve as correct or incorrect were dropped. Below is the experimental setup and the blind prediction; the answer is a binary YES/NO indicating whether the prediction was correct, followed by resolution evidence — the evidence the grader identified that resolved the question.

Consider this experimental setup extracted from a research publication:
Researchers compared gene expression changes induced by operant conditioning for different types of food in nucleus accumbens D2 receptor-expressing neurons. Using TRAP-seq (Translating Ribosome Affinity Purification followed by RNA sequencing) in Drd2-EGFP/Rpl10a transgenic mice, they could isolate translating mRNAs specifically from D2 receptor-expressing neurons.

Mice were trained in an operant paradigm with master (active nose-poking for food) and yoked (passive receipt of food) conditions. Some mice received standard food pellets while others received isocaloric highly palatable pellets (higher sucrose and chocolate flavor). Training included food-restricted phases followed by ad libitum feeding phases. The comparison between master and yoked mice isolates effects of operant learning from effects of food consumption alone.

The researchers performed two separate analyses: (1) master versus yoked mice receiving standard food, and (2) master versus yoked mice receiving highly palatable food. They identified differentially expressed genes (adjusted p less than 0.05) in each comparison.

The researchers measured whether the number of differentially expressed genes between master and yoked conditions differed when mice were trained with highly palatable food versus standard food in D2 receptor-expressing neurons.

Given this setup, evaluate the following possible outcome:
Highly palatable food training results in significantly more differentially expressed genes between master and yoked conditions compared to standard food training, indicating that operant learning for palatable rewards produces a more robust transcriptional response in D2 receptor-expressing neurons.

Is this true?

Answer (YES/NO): YES